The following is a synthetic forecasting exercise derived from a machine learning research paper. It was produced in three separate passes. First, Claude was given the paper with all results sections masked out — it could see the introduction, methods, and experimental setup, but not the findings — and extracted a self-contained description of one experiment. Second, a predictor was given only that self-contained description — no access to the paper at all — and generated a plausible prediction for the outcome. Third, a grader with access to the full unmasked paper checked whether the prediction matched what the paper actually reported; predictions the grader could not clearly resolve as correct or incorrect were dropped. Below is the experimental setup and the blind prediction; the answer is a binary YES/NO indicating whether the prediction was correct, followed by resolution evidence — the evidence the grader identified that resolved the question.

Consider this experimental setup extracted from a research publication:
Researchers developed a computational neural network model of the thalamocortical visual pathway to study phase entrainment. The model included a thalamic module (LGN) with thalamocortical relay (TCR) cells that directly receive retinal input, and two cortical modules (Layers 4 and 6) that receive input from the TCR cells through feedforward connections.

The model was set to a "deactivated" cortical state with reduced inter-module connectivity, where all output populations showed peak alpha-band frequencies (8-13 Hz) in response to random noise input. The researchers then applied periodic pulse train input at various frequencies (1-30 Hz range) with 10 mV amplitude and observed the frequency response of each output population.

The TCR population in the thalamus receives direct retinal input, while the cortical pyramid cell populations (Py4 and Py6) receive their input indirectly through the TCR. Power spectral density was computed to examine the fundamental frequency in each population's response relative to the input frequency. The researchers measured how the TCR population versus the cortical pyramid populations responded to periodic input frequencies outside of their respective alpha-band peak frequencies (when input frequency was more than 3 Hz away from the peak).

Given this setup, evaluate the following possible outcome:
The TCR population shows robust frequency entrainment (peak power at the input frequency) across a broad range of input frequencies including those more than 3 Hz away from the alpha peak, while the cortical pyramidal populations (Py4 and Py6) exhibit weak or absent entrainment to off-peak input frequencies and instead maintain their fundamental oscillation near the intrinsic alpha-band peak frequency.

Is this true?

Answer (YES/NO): YES